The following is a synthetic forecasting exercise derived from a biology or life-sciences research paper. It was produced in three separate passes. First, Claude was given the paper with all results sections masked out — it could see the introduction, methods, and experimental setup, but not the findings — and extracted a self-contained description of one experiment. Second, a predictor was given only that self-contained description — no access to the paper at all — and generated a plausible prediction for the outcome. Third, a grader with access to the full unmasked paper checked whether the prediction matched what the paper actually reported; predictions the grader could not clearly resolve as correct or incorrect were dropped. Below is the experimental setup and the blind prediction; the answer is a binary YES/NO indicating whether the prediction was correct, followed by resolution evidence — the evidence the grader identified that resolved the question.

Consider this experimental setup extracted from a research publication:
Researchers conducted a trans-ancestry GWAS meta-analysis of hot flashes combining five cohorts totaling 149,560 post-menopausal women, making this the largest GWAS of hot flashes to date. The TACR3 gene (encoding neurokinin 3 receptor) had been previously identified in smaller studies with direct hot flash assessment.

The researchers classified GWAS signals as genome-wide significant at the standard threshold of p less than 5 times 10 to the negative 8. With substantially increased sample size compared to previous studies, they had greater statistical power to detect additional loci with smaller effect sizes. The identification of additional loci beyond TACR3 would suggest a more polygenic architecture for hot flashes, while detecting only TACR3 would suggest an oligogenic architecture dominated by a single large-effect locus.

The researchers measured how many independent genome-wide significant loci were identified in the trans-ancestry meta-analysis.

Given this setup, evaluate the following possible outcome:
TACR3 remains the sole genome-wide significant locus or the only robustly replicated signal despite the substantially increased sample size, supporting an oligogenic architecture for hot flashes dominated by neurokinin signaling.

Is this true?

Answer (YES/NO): NO